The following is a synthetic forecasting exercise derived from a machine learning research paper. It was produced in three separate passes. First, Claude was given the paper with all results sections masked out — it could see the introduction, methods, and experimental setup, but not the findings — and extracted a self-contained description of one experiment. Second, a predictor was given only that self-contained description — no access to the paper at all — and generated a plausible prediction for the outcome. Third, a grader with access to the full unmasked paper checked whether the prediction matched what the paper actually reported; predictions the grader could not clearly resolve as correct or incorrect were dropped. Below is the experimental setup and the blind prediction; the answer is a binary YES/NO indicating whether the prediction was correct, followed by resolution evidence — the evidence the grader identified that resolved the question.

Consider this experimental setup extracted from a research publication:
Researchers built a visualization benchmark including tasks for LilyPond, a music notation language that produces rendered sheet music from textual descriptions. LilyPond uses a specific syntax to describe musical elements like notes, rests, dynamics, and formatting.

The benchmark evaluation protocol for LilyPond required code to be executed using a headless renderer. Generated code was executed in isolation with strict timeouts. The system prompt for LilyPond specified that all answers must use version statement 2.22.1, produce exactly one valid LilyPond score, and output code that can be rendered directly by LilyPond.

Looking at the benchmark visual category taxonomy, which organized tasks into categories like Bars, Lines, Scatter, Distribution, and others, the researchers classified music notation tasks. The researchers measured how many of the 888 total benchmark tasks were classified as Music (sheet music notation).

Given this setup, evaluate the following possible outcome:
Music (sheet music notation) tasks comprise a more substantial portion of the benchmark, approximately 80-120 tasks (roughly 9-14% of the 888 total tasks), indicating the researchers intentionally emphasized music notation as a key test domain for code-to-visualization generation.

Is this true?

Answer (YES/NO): NO